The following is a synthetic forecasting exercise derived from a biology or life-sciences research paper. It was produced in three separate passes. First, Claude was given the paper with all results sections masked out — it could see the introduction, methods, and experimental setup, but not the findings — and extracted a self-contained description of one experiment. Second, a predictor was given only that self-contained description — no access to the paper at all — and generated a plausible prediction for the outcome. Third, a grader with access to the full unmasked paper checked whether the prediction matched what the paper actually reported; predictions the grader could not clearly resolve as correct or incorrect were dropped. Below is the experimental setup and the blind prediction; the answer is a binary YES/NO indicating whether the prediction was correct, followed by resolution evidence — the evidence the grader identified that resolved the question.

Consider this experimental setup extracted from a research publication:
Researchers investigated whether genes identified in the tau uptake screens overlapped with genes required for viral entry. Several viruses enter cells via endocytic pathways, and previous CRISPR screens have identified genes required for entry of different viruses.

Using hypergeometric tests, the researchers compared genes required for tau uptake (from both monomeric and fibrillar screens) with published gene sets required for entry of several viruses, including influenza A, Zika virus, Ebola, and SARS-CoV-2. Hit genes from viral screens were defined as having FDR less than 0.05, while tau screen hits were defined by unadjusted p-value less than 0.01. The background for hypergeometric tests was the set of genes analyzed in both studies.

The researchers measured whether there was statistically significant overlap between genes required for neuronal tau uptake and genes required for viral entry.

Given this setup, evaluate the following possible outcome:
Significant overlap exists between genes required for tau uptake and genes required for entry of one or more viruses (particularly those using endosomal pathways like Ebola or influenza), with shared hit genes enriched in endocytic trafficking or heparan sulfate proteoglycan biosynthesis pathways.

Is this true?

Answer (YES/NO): NO